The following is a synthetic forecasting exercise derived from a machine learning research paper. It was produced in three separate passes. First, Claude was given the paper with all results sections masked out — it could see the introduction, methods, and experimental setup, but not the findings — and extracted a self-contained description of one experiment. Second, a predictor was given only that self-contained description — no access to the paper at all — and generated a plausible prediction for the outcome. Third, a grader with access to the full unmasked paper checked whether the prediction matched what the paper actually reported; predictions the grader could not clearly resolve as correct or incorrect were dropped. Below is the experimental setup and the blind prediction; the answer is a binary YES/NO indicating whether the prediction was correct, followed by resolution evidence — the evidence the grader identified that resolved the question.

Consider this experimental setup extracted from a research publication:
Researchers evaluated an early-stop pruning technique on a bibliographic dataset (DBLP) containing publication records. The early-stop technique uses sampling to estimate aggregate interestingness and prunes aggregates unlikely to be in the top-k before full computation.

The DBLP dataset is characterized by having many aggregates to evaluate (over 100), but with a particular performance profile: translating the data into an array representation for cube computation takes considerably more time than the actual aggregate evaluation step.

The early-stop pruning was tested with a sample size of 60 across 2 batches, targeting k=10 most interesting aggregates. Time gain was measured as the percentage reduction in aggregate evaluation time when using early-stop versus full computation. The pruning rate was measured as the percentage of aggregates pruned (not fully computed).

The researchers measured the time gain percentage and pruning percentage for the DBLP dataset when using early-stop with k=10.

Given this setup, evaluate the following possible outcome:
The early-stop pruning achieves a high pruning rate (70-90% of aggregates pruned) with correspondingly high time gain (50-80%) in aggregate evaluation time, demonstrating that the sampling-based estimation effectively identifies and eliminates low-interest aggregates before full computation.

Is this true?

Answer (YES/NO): NO